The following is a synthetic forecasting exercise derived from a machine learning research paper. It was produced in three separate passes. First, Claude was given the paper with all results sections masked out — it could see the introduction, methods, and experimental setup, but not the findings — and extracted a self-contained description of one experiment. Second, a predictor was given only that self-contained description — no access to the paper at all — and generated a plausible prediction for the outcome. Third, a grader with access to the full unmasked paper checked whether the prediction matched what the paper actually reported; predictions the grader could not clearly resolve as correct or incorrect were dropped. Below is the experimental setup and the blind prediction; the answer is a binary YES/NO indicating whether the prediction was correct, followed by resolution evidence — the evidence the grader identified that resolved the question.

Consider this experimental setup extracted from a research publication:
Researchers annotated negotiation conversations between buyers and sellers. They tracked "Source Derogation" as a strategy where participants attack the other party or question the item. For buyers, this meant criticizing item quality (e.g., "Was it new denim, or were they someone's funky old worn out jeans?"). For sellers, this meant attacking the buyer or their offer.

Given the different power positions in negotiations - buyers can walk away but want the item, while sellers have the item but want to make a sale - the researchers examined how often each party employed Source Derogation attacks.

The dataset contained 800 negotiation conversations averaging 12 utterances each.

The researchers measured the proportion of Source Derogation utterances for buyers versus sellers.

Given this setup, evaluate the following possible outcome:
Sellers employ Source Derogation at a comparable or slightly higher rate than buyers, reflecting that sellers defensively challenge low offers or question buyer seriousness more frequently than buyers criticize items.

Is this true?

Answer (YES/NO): NO